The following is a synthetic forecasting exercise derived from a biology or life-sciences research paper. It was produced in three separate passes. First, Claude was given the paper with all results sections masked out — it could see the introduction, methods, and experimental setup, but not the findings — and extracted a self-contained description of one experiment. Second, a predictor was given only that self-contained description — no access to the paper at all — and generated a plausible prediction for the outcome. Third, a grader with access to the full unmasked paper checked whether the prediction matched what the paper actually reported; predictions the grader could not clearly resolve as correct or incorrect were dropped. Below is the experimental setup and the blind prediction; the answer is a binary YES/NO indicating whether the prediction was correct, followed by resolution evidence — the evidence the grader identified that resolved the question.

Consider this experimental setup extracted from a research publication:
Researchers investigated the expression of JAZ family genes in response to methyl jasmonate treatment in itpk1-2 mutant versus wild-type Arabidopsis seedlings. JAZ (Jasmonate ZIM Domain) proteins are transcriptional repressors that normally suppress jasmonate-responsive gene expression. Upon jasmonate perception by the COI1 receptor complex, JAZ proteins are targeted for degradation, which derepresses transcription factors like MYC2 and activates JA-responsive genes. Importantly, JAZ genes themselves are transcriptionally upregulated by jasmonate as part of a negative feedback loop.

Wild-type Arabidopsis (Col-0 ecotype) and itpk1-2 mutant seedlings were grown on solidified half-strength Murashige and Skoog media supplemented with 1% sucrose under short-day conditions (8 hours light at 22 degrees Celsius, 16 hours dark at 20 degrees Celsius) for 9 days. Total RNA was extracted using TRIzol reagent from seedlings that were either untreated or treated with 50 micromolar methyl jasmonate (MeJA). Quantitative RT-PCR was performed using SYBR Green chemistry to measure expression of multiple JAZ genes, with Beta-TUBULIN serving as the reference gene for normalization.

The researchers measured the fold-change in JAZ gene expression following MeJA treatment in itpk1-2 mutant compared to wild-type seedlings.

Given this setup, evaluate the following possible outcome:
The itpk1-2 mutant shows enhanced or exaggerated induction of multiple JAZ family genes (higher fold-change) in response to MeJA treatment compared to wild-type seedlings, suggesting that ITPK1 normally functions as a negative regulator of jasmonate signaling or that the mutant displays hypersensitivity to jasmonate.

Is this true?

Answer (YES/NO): NO